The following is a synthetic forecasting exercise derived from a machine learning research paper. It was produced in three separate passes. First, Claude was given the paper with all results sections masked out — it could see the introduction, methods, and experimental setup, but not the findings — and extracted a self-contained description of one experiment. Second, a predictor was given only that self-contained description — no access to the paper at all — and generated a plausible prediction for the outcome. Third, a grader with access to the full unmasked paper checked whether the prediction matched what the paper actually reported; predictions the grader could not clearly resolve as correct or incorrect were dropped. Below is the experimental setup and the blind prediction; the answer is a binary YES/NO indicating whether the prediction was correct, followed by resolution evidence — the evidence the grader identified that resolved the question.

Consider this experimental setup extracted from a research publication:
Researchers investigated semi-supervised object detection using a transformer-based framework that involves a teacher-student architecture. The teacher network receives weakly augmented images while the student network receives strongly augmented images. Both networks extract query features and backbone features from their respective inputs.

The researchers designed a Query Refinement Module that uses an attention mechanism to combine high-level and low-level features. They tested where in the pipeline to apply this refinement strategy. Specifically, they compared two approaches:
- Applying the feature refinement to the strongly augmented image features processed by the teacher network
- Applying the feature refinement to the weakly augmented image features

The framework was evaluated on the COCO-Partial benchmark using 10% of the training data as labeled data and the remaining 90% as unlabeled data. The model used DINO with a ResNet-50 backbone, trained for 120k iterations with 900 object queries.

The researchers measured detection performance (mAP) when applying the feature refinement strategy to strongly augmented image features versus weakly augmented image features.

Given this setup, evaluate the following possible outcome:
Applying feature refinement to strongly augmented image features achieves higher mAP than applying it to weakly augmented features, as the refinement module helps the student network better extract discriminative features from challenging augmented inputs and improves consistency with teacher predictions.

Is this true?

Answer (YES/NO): NO